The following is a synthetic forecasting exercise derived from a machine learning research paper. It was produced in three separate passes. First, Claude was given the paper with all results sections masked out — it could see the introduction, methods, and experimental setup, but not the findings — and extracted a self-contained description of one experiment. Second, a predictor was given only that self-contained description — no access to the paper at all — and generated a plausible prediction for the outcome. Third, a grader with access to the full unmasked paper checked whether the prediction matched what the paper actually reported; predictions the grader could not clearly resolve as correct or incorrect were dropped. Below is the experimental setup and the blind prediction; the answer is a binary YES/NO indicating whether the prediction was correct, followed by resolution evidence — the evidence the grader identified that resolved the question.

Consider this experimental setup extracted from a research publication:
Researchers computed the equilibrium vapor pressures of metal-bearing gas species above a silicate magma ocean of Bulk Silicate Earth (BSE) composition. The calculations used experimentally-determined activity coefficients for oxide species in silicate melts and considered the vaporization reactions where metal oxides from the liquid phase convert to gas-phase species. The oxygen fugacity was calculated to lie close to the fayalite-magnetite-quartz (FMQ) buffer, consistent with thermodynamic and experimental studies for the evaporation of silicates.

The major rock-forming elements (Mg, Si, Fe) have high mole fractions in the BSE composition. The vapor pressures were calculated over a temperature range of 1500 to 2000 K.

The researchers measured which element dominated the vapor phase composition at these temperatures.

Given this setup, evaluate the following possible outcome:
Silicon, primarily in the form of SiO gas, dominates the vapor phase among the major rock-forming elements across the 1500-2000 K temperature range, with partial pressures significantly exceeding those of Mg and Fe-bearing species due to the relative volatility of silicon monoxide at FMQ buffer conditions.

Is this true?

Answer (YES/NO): NO